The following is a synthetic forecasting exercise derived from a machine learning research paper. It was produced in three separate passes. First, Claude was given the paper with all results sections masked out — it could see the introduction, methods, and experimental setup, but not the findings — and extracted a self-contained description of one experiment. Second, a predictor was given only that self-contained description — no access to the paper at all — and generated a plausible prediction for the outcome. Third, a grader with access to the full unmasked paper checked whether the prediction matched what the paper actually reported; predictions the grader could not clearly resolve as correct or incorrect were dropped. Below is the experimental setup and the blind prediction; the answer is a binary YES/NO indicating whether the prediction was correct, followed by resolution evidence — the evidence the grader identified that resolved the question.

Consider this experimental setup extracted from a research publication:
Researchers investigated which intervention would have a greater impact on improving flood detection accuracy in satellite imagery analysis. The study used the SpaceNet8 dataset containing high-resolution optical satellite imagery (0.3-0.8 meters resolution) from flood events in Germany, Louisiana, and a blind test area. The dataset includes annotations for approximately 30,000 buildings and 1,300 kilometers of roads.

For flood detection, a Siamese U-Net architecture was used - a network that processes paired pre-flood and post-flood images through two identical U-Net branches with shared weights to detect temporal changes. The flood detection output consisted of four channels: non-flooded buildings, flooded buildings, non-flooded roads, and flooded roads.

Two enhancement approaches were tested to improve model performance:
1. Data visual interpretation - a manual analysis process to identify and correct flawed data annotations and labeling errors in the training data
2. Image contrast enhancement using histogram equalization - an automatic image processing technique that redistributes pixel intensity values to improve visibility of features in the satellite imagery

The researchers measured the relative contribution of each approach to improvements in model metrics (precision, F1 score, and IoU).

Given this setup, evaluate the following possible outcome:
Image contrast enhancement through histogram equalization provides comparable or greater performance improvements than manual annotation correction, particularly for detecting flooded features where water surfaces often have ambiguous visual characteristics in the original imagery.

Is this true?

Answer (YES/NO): NO